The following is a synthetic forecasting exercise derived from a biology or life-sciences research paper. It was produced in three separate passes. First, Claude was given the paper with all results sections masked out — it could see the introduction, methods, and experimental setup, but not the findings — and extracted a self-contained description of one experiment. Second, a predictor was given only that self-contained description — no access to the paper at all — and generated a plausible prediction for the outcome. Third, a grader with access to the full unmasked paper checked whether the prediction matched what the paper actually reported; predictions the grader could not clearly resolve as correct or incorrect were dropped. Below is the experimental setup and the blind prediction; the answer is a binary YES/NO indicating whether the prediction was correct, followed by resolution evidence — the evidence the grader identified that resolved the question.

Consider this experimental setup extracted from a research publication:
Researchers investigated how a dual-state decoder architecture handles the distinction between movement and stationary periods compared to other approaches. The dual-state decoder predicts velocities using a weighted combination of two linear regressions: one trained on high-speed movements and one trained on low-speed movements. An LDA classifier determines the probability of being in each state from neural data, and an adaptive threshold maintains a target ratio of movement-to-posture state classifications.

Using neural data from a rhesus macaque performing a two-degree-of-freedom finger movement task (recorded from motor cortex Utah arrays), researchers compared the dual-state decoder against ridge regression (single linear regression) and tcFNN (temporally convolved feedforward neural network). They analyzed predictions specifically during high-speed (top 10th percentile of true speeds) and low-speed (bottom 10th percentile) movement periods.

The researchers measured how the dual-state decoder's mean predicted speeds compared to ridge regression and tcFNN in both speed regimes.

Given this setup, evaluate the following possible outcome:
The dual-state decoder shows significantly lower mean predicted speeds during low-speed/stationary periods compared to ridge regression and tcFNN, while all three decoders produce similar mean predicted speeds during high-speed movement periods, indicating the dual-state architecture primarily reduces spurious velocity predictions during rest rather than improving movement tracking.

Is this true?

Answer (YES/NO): NO